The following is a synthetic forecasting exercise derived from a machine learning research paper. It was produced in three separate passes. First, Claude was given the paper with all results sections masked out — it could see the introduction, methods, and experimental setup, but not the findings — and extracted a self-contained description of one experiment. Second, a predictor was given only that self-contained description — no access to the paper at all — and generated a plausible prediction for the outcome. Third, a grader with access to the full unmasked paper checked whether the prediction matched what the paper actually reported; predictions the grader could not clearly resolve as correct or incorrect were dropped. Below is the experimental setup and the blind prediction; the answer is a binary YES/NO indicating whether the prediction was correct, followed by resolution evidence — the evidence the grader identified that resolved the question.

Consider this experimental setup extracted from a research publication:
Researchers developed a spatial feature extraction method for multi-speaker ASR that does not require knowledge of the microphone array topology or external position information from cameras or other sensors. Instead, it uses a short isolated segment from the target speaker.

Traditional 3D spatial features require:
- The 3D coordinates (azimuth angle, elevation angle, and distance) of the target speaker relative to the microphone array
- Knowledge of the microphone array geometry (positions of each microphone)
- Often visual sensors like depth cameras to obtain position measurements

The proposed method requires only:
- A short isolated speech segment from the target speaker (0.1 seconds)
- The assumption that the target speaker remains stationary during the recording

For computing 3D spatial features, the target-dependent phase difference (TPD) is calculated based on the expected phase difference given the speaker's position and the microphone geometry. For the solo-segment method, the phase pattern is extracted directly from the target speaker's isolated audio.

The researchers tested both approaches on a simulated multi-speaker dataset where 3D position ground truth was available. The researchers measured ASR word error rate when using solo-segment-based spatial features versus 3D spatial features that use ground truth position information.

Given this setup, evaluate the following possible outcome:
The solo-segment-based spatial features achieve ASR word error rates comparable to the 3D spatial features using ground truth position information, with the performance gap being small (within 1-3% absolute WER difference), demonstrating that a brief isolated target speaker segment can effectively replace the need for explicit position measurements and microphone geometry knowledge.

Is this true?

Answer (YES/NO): NO